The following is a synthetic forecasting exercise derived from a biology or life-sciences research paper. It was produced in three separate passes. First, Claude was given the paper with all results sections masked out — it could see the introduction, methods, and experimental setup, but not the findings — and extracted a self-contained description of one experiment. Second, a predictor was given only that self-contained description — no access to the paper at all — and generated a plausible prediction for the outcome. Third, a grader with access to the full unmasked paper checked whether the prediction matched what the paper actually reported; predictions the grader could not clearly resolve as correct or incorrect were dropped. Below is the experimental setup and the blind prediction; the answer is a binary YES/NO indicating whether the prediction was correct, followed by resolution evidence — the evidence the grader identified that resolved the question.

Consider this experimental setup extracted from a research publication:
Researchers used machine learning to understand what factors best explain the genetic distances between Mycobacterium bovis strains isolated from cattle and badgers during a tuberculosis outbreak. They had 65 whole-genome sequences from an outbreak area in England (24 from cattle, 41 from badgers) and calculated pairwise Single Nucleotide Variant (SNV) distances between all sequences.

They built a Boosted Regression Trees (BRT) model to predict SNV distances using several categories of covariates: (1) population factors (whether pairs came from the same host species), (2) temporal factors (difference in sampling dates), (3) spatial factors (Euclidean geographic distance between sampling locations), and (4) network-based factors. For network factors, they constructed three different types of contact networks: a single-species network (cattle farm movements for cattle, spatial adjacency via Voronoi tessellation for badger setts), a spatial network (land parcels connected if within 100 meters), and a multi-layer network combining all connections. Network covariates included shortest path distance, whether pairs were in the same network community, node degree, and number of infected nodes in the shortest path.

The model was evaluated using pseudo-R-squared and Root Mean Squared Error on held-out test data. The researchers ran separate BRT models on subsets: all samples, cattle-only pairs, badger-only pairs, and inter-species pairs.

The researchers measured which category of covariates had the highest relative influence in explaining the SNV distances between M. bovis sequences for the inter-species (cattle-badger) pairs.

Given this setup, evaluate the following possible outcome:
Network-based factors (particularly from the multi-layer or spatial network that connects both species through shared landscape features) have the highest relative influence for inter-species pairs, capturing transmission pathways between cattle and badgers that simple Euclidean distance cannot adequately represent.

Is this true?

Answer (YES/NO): NO